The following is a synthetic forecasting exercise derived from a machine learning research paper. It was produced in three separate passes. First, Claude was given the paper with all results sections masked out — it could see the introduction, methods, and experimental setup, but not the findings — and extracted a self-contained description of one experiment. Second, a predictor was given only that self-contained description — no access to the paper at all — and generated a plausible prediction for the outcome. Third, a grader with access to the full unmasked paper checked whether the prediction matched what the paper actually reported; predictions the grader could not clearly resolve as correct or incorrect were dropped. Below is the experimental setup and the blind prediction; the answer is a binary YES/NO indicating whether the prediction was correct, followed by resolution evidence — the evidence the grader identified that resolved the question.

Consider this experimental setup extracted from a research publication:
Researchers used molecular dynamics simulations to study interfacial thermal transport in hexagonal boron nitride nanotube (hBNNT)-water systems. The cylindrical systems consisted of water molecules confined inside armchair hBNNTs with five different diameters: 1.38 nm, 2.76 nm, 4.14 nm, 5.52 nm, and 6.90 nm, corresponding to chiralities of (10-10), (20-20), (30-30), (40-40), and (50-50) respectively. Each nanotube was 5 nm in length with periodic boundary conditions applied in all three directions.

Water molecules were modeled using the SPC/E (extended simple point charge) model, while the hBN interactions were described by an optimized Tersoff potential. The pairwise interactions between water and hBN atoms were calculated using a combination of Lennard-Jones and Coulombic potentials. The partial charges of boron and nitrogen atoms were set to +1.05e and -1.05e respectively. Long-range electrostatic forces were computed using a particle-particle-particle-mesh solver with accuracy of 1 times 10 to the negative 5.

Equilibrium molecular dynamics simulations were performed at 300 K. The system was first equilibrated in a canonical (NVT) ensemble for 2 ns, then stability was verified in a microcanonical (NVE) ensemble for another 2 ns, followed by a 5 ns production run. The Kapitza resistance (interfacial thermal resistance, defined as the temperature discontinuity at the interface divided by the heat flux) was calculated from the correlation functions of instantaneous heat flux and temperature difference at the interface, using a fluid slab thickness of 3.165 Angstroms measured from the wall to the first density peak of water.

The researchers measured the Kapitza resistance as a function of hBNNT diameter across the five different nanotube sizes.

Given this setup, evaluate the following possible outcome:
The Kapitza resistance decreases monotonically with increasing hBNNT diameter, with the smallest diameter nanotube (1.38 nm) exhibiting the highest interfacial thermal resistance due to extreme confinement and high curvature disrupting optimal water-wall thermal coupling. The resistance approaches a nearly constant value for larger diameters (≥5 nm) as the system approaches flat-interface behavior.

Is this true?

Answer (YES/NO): YES